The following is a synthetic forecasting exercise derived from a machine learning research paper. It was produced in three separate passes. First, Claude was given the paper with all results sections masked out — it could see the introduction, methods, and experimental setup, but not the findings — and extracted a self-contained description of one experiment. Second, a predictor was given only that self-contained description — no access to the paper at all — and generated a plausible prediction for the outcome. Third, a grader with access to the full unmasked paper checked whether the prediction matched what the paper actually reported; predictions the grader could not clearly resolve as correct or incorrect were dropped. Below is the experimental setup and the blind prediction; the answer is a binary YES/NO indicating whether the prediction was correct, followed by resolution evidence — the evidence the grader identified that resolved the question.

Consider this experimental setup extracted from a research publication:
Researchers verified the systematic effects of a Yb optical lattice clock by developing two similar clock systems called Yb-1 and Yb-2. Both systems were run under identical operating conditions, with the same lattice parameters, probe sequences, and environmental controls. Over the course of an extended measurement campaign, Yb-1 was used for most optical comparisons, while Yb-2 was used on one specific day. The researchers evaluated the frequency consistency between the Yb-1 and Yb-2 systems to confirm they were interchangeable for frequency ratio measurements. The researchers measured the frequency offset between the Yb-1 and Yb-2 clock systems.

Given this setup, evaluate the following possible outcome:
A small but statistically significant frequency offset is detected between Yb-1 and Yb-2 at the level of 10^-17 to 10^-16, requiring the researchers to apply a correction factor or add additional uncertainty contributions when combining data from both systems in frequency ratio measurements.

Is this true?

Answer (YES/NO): NO